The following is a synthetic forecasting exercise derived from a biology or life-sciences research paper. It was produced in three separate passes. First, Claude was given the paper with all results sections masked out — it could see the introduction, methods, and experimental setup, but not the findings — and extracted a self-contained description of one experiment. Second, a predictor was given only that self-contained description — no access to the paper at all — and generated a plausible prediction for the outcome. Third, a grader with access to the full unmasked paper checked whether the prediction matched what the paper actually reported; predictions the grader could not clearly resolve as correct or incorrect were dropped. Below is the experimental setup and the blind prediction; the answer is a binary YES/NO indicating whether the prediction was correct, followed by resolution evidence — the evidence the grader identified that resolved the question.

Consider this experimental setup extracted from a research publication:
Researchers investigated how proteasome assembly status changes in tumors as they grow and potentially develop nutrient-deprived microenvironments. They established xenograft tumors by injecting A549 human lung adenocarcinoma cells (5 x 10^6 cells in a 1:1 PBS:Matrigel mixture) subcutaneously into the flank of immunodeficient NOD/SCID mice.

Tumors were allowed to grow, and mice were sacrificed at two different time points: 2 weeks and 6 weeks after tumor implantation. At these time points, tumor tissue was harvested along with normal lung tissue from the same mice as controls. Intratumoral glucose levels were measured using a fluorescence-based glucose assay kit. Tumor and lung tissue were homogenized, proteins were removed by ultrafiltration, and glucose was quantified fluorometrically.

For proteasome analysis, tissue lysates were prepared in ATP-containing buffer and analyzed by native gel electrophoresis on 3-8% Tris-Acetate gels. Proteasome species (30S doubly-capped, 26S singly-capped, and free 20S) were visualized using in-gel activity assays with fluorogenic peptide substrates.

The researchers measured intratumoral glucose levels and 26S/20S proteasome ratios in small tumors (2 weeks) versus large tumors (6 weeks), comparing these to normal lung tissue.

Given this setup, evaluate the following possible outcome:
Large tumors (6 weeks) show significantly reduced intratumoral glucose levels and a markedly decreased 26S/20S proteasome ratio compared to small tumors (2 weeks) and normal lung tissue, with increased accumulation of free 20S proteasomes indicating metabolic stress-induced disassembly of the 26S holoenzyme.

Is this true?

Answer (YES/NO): NO